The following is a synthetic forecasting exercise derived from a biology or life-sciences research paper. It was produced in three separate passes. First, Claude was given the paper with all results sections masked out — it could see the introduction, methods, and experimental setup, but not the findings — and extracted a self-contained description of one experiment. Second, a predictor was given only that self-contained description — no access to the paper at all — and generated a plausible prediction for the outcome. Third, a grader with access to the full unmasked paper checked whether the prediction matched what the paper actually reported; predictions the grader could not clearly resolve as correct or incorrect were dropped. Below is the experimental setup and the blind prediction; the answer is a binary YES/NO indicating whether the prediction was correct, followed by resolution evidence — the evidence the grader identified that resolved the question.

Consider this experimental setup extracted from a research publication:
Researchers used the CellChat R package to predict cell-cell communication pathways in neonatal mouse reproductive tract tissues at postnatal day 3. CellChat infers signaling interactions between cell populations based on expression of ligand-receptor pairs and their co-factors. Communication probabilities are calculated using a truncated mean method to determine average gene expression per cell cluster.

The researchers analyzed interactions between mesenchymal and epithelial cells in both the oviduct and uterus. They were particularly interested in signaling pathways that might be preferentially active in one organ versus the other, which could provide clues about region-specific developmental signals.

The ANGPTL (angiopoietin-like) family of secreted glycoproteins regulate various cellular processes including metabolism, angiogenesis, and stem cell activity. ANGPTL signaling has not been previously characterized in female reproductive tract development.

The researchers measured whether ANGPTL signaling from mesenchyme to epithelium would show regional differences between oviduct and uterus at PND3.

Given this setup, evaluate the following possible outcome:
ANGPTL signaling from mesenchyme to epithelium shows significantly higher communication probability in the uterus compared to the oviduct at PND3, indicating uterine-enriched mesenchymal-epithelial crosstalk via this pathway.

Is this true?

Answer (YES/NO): NO